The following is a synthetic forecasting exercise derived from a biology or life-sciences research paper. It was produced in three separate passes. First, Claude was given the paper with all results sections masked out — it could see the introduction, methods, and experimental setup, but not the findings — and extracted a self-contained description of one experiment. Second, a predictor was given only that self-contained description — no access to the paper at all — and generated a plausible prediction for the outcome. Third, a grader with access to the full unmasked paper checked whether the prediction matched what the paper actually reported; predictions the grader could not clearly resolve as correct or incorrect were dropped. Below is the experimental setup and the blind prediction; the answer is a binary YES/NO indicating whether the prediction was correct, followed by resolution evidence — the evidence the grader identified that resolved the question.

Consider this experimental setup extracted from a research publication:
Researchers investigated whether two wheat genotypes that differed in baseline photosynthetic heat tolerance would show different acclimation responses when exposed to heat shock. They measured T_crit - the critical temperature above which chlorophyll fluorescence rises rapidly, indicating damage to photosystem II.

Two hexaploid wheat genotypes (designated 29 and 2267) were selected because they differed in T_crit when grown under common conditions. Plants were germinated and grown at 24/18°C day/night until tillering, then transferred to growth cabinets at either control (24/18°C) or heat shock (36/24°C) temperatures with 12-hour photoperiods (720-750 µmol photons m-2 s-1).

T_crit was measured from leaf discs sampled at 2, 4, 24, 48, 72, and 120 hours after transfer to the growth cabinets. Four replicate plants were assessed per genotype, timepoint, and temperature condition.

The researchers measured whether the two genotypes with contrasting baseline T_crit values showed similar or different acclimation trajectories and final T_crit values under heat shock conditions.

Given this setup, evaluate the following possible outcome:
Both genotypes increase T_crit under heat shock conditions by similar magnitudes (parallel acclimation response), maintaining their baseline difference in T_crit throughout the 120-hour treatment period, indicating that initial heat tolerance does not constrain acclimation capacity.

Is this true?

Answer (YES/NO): NO